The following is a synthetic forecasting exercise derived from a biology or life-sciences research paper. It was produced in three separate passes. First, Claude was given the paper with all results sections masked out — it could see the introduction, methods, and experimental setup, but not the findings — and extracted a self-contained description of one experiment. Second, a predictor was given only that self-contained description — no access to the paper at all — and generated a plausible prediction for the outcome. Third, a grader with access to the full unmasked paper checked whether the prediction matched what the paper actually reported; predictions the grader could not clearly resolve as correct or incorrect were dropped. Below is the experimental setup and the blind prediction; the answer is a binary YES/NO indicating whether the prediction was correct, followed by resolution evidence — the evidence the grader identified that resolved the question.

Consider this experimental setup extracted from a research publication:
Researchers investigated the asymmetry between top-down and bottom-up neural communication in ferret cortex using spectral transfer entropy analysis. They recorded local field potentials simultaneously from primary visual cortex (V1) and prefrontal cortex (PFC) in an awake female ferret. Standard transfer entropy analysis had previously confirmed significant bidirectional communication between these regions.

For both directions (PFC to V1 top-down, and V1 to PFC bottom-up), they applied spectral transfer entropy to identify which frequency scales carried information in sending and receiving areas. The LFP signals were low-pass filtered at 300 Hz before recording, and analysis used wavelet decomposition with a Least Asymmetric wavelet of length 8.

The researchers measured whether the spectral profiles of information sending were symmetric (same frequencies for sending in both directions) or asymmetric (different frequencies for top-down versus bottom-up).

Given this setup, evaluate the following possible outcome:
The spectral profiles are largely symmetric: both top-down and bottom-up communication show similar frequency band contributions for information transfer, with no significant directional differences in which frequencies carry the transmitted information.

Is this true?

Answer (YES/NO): NO